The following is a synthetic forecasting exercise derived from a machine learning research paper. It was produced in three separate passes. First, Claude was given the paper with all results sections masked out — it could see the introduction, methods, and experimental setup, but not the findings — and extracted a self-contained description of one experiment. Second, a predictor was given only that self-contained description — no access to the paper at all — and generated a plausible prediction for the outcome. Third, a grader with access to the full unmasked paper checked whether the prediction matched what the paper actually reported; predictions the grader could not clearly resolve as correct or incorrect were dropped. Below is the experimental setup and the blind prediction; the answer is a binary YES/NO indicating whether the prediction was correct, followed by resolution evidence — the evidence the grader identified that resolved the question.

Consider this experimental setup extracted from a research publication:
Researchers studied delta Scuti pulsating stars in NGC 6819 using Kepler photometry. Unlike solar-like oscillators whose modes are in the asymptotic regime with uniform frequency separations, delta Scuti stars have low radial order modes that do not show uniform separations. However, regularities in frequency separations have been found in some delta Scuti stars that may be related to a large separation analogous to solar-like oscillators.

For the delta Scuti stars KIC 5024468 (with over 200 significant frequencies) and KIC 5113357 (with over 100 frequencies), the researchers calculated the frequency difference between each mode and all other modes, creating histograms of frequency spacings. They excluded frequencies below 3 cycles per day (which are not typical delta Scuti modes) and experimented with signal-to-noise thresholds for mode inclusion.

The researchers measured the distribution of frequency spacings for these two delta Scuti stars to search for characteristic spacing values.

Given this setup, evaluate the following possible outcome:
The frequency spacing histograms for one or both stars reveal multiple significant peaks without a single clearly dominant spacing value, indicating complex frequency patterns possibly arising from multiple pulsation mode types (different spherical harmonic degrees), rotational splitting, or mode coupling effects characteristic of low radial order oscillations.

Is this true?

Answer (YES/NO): NO